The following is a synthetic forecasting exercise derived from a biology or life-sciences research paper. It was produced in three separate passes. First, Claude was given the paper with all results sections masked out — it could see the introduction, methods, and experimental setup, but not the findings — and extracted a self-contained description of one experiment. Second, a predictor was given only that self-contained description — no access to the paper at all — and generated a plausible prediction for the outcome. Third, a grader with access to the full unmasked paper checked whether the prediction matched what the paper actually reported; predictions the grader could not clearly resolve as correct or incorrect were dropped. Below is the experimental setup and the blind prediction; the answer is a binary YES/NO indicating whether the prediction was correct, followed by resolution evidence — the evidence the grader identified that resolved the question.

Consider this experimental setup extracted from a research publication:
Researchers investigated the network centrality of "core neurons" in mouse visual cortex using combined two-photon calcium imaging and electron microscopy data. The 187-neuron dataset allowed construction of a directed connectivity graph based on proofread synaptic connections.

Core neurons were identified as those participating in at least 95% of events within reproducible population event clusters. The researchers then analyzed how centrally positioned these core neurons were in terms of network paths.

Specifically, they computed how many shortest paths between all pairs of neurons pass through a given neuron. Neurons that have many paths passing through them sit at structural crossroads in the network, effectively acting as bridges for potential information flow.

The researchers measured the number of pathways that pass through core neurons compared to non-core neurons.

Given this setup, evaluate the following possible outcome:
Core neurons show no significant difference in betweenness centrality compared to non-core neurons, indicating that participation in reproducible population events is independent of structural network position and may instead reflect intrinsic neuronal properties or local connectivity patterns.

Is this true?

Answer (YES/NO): NO